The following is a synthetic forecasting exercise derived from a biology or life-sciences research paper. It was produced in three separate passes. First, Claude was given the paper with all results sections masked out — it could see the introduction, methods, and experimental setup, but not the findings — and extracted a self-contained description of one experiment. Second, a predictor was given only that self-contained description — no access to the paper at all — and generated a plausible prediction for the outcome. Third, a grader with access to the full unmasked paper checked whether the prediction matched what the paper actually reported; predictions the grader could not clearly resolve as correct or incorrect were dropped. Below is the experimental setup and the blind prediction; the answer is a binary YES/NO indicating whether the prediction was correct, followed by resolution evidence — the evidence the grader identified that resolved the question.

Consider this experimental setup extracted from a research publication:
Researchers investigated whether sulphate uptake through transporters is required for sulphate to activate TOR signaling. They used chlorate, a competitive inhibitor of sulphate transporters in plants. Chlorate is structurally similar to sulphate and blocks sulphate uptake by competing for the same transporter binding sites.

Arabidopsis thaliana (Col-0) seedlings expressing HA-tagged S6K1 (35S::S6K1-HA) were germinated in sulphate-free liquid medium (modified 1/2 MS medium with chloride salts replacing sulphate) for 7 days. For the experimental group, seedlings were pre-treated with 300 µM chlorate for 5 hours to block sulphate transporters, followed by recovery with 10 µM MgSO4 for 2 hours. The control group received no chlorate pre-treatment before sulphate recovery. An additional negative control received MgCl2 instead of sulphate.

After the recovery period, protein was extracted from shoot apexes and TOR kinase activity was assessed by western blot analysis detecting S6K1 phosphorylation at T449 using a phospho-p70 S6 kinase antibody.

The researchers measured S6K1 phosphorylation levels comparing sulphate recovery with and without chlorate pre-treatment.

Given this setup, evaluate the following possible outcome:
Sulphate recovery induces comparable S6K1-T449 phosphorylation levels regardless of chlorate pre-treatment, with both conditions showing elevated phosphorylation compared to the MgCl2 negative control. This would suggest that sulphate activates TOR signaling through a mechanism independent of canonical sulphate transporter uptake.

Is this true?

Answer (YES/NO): YES